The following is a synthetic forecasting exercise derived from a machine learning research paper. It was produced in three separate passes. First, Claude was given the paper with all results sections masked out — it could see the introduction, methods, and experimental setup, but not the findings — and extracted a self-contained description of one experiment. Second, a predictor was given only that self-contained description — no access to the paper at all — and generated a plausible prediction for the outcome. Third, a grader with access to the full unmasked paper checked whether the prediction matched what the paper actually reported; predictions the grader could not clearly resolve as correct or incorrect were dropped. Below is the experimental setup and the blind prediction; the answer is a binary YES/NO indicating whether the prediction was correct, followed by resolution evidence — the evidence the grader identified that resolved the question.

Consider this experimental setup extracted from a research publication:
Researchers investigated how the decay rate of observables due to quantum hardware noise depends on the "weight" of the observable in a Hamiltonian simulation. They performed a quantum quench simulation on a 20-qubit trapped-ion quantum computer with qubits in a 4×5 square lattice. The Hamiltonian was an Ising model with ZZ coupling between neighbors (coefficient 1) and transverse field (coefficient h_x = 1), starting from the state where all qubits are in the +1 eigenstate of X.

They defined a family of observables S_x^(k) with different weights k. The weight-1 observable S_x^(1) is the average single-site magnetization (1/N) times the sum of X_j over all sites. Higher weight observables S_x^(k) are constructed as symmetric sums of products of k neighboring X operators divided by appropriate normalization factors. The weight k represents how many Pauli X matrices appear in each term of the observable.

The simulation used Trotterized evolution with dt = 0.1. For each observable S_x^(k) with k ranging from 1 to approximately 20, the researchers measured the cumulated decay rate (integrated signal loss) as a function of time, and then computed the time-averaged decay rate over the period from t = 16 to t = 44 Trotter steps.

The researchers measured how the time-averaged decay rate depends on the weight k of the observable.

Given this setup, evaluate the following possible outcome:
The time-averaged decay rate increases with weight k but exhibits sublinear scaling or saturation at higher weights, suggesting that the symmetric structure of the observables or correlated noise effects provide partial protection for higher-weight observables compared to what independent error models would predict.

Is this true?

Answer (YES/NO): NO